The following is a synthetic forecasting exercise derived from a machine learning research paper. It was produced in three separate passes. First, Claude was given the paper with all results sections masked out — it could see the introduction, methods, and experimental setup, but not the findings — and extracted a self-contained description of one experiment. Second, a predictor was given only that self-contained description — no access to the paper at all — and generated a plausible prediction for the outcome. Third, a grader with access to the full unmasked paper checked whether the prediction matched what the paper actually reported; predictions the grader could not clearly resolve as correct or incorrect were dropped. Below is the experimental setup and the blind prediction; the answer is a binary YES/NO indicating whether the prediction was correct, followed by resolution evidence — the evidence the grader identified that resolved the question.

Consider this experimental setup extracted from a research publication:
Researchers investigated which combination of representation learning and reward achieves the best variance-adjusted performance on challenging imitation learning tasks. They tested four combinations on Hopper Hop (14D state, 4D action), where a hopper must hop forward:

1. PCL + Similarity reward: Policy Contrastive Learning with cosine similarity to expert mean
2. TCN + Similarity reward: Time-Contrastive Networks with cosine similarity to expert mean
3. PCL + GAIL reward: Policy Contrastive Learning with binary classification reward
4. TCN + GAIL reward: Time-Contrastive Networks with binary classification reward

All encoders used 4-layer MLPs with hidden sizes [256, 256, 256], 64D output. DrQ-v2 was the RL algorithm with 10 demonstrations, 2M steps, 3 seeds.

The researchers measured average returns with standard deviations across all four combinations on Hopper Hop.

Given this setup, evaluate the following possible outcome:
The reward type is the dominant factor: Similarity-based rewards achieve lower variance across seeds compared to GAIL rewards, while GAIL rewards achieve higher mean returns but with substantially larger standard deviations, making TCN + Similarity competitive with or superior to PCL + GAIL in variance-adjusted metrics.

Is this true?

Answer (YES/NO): NO